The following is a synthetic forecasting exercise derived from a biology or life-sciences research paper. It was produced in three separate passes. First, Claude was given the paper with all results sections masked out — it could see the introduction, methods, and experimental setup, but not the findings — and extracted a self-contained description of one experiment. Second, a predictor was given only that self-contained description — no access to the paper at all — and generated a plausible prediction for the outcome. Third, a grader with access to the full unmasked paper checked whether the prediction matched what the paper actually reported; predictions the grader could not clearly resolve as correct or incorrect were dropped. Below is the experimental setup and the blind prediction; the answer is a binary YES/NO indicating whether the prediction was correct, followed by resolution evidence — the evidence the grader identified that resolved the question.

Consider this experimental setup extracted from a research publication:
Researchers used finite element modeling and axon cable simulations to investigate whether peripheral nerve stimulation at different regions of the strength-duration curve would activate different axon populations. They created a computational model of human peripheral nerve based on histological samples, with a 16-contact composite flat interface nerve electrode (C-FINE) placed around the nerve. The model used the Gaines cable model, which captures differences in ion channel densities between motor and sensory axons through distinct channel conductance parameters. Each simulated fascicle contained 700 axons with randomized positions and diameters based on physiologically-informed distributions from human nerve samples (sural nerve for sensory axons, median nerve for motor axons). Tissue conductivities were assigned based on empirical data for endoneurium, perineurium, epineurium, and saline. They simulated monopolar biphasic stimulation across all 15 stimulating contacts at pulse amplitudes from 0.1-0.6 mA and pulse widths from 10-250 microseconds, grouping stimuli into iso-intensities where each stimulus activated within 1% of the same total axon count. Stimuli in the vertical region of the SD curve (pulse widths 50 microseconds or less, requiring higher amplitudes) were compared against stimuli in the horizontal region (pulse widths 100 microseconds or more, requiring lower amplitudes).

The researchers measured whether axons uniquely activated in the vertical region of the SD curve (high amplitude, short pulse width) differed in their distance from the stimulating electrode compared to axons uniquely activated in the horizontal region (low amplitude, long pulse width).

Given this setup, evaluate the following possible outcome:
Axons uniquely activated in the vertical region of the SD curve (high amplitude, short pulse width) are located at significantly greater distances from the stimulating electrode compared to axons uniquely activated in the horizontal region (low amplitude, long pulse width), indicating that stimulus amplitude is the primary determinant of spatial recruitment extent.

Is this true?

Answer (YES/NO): YES